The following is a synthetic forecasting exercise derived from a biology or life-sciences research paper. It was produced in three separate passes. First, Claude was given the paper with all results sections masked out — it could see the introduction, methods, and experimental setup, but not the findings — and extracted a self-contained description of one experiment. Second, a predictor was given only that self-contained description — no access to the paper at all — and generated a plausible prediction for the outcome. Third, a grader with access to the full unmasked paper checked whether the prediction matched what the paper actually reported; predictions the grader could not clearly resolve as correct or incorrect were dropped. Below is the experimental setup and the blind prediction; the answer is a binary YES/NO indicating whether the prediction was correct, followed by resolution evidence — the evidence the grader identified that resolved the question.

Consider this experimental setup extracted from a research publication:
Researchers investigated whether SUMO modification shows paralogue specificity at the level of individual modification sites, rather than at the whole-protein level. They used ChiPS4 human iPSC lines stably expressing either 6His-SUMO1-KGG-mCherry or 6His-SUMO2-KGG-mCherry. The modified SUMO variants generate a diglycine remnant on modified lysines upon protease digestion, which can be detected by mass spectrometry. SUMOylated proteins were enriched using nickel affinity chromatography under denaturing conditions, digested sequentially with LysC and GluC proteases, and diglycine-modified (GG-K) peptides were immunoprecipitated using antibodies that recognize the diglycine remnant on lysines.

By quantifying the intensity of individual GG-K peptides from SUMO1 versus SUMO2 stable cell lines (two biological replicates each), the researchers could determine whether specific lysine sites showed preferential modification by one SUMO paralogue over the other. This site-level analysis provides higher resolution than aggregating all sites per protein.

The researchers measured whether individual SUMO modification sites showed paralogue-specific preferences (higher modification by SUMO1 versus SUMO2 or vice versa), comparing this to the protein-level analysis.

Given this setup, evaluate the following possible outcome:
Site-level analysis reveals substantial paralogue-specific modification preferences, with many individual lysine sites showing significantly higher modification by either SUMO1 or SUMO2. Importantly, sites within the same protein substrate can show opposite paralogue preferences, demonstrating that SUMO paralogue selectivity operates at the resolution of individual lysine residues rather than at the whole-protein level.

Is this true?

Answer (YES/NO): YES